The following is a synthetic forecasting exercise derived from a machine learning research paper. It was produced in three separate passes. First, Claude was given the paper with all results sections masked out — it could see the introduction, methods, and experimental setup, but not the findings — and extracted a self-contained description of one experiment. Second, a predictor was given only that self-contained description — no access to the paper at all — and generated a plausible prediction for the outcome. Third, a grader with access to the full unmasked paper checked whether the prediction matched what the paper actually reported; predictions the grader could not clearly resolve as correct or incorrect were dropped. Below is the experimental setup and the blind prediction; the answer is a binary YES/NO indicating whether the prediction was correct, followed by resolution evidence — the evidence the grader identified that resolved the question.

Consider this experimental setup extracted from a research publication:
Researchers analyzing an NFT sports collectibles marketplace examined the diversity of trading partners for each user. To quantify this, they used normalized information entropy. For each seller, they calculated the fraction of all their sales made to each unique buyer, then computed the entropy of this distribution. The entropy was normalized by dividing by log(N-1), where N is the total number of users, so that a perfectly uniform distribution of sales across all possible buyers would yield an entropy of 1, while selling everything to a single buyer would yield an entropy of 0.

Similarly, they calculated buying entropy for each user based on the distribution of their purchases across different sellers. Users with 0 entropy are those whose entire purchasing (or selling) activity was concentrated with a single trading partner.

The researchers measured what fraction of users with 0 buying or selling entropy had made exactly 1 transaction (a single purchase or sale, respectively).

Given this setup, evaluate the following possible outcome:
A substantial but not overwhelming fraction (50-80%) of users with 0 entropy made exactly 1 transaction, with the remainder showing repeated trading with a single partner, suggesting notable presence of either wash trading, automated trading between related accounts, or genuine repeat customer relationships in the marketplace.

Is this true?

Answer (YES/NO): NO